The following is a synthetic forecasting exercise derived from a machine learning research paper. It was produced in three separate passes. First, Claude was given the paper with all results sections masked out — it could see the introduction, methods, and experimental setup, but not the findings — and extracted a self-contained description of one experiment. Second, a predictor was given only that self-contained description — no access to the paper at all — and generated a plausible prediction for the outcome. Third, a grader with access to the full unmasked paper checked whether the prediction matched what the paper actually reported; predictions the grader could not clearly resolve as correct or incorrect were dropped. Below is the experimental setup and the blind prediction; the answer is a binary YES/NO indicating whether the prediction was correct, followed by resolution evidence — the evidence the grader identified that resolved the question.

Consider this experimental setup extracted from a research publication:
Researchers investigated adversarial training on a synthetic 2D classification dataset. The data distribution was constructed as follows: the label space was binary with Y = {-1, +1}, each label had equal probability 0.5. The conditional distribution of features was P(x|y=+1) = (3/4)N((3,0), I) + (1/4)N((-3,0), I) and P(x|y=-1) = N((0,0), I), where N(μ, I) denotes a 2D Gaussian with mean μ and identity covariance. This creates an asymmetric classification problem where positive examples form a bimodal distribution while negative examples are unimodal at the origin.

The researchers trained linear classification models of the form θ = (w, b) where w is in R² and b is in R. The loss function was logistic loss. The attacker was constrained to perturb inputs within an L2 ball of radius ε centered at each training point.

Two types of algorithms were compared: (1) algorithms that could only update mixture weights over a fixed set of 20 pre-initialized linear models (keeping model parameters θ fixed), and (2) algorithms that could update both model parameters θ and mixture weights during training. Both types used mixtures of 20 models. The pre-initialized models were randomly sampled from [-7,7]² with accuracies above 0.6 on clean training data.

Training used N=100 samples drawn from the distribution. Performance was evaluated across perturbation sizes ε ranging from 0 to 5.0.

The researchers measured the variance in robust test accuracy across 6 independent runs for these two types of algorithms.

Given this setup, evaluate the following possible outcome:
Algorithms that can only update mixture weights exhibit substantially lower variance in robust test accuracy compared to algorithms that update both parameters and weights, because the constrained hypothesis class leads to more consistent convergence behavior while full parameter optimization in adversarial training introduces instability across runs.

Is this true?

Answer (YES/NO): NO